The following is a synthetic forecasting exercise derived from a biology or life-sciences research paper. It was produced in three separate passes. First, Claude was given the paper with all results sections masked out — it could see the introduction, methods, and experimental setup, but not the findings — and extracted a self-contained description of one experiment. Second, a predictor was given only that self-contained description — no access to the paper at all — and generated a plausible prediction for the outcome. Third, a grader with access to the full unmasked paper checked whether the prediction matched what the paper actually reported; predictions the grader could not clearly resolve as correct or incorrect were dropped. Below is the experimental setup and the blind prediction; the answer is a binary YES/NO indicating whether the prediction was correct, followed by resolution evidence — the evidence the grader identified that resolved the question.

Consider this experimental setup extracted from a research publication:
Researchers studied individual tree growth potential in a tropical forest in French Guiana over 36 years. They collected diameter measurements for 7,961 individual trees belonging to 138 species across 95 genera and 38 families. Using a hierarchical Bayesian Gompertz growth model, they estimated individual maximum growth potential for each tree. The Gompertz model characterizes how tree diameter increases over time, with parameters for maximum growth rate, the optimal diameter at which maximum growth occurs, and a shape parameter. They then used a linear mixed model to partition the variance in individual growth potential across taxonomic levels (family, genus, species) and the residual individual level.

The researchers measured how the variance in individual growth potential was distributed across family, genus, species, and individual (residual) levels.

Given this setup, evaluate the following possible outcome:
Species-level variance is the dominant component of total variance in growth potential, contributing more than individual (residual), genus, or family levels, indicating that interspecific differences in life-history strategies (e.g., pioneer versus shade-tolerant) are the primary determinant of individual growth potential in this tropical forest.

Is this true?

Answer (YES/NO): NO